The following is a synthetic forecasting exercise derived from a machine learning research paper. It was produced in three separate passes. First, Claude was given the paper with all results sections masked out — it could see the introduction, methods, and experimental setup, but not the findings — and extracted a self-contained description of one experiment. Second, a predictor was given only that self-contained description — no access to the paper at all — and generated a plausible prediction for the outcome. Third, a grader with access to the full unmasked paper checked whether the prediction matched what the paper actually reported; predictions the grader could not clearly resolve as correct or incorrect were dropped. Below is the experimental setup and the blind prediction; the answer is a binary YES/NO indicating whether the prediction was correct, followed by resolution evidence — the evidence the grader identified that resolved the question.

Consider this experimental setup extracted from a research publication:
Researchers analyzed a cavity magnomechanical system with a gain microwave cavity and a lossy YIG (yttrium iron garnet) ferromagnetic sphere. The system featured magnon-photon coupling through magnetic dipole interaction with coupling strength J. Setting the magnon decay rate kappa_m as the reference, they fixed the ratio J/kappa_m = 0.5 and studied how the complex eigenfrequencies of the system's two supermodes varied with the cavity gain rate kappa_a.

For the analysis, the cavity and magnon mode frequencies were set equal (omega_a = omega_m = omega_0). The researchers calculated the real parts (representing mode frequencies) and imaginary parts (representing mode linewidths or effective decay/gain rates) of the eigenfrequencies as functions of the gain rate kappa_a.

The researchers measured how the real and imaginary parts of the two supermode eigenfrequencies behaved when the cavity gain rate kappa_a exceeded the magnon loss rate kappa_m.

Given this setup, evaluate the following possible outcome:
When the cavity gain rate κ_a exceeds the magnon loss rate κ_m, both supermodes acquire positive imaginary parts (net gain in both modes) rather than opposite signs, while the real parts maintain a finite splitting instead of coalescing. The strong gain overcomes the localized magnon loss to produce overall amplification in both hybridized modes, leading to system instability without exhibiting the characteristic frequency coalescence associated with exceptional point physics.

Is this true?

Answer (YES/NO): NO